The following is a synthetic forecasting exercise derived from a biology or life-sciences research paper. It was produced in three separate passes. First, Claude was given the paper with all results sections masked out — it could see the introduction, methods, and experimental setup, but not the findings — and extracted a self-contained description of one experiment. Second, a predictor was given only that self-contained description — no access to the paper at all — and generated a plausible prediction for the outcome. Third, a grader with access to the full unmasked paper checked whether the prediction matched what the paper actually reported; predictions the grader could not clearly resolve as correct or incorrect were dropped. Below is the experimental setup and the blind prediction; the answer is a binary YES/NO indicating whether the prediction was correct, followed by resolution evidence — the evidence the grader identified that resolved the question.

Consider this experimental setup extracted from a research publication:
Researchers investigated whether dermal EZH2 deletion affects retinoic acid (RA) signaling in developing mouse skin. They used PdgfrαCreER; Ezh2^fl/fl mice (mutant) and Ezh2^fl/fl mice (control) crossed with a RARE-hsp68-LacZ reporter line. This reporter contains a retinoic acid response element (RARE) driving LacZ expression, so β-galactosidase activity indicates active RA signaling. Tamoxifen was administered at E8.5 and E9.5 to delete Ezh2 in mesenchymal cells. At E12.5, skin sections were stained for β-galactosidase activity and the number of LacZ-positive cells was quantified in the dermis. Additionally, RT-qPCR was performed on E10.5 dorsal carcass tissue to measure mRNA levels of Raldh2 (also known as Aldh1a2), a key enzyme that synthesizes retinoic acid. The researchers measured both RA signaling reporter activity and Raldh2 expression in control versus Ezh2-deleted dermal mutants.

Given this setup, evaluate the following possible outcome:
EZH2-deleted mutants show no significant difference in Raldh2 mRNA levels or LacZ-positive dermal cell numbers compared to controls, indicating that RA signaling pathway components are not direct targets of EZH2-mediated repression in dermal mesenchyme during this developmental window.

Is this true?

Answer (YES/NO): NO